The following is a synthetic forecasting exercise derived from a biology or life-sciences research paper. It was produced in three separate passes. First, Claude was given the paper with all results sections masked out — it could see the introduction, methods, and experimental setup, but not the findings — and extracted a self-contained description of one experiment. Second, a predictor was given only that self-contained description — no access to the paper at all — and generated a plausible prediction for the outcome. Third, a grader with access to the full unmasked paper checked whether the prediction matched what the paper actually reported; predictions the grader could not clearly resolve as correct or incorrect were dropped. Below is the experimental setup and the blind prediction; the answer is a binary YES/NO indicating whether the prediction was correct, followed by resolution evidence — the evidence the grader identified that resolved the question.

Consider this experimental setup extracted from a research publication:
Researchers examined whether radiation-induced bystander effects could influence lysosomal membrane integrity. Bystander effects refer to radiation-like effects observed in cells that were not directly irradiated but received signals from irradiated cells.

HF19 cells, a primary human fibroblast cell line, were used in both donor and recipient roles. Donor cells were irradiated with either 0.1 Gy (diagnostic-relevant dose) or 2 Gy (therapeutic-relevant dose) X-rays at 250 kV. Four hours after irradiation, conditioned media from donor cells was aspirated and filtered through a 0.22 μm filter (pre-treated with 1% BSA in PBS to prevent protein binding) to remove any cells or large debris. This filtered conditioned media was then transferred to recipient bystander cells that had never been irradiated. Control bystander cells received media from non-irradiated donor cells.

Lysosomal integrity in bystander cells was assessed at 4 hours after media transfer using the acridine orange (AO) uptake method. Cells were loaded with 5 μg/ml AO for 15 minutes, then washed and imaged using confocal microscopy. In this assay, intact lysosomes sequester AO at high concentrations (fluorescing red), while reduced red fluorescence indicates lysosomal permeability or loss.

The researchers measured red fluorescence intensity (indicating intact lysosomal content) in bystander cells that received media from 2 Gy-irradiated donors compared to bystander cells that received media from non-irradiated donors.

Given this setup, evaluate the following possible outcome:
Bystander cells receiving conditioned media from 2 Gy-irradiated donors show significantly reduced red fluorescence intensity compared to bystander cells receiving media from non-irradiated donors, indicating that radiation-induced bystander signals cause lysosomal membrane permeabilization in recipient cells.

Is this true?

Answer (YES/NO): NO